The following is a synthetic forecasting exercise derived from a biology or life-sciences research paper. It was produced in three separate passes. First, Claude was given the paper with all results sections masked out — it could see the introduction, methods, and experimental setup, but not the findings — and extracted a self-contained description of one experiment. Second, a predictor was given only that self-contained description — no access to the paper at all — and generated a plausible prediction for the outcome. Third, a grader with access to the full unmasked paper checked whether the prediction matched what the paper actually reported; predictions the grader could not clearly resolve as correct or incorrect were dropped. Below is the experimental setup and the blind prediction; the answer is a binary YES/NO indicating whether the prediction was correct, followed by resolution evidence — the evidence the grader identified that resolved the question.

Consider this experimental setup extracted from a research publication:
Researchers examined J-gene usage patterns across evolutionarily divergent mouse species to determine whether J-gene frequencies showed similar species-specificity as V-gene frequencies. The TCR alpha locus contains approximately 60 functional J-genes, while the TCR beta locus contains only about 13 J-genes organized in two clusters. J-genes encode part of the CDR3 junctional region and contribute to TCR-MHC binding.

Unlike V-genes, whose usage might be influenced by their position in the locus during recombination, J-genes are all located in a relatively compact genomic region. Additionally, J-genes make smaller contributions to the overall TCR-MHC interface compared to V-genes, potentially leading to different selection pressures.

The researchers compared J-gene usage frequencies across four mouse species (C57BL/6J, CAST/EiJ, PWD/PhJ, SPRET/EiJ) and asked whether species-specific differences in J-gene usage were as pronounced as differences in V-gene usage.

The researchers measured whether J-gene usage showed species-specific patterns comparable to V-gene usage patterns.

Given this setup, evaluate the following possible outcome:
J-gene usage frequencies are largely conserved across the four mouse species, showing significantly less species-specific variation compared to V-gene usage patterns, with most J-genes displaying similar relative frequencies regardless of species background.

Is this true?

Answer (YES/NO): YES